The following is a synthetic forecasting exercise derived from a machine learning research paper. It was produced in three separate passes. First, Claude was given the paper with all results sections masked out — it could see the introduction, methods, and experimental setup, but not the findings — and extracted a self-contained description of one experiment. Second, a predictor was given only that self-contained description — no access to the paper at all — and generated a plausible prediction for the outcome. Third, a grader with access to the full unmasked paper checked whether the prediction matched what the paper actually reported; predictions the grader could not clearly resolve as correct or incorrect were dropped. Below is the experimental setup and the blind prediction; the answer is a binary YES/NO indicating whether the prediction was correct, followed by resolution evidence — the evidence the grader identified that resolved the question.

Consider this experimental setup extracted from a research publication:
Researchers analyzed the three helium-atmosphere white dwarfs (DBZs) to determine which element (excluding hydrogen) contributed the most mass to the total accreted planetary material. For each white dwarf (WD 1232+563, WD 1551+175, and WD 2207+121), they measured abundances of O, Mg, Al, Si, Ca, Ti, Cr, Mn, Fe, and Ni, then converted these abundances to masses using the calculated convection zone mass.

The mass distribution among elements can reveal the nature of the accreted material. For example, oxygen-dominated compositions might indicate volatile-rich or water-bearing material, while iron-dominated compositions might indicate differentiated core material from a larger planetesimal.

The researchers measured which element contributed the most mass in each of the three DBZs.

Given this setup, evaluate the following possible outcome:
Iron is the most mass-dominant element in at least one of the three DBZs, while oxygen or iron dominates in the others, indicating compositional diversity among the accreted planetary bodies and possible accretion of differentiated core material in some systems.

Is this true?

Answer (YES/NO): NO